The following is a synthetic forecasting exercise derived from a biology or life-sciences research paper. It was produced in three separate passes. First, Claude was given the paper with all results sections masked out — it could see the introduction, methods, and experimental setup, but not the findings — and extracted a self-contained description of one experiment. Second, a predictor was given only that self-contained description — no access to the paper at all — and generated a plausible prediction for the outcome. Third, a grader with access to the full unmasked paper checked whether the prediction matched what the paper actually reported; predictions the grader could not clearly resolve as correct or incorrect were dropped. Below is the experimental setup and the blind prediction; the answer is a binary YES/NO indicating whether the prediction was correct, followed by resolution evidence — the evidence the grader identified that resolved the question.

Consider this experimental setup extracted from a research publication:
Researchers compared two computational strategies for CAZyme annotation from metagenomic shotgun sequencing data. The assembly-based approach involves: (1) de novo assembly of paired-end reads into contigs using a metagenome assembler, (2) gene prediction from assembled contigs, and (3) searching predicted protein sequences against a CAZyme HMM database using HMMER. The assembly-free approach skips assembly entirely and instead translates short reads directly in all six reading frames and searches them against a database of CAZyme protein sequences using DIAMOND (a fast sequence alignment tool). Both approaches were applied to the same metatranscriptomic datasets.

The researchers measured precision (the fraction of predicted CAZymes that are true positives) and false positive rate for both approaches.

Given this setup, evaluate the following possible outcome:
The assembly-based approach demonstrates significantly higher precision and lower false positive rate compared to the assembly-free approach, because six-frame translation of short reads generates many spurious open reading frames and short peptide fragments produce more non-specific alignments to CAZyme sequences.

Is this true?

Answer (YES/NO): YES